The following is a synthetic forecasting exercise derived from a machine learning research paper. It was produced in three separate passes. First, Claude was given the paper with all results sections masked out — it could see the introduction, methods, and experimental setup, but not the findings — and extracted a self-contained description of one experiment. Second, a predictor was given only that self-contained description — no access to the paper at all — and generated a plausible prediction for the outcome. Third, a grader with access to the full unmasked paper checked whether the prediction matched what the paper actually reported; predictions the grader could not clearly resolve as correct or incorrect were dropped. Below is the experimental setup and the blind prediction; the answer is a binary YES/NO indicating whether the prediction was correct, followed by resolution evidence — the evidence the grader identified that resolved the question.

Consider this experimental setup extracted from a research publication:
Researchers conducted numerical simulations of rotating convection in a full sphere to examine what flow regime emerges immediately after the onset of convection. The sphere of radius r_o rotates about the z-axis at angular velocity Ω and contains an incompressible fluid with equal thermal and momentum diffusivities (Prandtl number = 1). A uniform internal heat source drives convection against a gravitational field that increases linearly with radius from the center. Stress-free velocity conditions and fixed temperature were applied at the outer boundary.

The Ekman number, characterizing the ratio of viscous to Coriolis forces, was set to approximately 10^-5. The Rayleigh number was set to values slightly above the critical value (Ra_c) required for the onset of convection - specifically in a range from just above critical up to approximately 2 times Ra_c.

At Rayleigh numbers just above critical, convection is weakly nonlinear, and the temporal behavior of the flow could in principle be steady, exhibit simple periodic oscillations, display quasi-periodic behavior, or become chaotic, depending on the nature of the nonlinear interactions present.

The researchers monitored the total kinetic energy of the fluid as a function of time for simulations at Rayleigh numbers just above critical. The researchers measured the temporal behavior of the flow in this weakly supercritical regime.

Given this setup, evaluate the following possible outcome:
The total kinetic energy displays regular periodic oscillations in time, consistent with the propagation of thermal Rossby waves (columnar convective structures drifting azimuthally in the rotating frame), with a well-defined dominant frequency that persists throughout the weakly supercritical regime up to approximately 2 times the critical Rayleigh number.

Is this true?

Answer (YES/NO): NO